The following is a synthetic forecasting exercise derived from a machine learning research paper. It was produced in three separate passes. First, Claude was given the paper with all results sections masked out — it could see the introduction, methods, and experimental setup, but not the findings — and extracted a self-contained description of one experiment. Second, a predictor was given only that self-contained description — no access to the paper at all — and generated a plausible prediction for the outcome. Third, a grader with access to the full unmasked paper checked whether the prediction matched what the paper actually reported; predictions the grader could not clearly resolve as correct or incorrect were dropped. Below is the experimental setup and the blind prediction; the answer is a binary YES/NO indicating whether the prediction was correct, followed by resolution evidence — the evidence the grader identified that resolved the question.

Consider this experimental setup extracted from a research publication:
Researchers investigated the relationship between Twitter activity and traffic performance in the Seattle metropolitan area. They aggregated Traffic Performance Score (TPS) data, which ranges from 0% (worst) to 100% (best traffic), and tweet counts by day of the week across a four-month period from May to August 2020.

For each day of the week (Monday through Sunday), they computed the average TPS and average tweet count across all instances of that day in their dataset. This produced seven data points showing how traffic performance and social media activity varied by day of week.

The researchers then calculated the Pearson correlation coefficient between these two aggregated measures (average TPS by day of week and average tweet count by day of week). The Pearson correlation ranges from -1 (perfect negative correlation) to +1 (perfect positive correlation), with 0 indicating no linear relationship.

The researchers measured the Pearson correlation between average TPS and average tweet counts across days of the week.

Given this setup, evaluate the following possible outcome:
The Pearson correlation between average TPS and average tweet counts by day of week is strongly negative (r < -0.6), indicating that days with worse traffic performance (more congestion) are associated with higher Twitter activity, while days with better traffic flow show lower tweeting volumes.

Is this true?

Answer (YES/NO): NO